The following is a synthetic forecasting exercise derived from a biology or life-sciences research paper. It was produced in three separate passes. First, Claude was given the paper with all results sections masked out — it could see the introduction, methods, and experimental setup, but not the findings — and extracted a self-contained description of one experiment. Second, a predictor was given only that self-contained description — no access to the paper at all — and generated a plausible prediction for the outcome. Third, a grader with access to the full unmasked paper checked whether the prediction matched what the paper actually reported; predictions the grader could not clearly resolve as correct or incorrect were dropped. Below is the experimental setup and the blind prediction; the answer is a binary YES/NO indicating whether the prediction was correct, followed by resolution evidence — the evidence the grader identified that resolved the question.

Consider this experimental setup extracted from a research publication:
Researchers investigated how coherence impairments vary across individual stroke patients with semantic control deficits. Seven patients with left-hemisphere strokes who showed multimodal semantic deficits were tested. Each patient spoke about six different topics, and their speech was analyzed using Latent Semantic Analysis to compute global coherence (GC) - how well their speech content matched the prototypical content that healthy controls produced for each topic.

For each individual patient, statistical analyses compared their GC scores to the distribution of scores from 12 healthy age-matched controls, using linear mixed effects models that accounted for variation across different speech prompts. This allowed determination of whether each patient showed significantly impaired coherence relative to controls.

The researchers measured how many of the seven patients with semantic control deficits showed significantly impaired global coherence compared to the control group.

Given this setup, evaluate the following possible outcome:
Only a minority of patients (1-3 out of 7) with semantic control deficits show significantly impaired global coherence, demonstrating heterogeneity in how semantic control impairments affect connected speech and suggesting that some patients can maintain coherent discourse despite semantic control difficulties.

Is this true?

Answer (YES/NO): NO